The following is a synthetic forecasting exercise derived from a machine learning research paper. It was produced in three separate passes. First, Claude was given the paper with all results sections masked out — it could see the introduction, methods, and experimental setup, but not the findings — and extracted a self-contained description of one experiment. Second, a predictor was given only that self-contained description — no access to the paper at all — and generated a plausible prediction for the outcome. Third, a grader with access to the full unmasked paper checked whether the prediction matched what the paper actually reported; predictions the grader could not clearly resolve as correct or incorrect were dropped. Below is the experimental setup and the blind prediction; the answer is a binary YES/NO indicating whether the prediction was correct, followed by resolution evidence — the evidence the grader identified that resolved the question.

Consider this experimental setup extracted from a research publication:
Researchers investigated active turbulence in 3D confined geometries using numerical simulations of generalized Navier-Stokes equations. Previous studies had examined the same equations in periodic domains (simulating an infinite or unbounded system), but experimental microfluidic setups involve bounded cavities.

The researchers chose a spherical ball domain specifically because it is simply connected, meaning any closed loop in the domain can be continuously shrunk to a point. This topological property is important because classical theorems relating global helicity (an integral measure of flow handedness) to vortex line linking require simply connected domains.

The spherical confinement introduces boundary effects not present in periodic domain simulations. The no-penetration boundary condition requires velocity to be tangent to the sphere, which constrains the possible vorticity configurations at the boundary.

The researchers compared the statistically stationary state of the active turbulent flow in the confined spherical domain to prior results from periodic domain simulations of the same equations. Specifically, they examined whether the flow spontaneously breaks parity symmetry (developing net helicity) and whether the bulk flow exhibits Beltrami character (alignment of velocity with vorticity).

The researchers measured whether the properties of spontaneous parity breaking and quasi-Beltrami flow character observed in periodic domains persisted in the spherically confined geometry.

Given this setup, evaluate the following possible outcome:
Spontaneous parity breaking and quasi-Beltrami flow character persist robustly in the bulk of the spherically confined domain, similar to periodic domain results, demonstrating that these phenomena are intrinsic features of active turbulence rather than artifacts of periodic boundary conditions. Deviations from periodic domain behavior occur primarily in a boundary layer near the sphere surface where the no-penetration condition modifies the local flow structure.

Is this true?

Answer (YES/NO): YES